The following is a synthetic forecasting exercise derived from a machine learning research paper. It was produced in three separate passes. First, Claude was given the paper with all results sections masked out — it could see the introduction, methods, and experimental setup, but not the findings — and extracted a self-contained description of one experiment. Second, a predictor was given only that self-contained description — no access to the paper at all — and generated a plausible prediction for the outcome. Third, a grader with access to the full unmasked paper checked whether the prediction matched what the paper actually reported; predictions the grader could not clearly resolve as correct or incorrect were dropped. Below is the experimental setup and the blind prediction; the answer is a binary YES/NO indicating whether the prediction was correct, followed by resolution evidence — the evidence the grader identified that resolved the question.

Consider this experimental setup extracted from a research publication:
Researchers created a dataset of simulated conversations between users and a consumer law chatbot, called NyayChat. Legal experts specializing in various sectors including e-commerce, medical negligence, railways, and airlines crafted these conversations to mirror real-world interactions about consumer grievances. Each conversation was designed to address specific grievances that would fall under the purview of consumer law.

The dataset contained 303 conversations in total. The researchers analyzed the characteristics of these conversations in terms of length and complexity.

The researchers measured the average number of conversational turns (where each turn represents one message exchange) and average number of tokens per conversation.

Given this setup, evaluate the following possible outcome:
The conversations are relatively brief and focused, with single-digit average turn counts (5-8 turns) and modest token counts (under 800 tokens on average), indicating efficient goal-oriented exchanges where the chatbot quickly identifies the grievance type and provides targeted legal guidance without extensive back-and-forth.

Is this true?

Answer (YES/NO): NO